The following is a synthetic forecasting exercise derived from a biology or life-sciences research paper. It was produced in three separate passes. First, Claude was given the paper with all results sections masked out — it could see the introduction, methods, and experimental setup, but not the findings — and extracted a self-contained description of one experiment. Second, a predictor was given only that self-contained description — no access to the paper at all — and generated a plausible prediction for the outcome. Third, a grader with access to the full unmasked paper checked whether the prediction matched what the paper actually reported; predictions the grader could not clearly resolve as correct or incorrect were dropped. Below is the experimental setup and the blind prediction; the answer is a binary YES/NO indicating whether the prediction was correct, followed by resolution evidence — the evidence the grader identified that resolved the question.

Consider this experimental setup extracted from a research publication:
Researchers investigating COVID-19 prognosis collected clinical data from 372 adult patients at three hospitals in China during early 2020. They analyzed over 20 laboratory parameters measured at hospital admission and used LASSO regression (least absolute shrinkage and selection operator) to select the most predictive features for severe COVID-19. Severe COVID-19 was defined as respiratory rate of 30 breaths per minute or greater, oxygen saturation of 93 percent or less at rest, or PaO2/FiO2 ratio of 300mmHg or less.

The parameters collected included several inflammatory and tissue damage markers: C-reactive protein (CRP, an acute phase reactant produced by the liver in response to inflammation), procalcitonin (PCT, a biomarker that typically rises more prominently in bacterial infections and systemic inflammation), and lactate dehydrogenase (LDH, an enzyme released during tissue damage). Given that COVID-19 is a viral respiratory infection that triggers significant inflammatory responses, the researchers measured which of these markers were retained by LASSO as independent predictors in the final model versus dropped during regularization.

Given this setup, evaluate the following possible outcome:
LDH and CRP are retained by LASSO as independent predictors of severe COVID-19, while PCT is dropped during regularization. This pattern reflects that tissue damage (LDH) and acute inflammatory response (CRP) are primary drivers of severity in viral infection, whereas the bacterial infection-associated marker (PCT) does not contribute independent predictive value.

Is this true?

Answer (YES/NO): YES